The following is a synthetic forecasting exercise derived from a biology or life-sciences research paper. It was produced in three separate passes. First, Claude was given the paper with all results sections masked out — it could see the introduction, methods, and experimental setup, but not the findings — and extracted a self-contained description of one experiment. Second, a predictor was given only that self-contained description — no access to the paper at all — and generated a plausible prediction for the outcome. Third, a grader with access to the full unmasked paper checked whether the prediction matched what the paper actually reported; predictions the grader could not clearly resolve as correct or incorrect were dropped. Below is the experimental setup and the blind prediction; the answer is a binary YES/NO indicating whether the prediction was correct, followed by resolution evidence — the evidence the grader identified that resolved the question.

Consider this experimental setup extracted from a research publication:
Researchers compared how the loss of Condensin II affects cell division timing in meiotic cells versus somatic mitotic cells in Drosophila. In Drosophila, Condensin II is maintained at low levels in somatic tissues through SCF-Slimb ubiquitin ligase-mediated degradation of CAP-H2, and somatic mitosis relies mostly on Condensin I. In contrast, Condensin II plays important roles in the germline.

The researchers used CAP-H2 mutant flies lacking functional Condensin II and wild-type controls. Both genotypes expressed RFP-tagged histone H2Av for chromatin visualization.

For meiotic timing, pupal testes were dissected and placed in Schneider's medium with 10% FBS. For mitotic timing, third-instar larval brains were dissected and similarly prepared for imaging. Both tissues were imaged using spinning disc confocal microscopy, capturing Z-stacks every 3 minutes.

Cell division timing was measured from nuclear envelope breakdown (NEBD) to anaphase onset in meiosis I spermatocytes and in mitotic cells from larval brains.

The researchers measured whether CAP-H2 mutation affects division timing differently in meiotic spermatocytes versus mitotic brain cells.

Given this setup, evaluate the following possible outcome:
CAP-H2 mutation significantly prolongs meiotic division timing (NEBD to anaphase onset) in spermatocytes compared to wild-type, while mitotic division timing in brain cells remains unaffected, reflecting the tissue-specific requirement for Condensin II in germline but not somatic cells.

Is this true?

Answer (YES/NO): NO